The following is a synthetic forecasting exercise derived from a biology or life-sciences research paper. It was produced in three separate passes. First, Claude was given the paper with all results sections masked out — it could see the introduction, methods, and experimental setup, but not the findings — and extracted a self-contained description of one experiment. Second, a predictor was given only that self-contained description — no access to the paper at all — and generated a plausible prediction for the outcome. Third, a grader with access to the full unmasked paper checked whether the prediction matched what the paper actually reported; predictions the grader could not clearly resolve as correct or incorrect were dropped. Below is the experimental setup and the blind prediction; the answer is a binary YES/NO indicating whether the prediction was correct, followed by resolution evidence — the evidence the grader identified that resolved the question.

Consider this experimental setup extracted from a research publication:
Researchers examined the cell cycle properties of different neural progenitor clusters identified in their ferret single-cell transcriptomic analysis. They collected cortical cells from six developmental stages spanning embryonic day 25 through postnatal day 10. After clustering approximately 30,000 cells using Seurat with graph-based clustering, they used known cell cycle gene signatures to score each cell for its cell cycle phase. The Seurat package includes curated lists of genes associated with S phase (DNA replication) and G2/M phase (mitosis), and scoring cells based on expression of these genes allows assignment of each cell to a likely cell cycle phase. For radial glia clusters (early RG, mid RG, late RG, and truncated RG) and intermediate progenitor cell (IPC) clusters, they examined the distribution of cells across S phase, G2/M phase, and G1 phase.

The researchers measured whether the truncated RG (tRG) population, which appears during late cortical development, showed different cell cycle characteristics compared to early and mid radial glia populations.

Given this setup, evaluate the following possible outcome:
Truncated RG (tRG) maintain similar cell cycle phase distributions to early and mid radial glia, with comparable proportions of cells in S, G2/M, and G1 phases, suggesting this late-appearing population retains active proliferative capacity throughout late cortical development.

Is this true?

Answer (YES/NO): NO